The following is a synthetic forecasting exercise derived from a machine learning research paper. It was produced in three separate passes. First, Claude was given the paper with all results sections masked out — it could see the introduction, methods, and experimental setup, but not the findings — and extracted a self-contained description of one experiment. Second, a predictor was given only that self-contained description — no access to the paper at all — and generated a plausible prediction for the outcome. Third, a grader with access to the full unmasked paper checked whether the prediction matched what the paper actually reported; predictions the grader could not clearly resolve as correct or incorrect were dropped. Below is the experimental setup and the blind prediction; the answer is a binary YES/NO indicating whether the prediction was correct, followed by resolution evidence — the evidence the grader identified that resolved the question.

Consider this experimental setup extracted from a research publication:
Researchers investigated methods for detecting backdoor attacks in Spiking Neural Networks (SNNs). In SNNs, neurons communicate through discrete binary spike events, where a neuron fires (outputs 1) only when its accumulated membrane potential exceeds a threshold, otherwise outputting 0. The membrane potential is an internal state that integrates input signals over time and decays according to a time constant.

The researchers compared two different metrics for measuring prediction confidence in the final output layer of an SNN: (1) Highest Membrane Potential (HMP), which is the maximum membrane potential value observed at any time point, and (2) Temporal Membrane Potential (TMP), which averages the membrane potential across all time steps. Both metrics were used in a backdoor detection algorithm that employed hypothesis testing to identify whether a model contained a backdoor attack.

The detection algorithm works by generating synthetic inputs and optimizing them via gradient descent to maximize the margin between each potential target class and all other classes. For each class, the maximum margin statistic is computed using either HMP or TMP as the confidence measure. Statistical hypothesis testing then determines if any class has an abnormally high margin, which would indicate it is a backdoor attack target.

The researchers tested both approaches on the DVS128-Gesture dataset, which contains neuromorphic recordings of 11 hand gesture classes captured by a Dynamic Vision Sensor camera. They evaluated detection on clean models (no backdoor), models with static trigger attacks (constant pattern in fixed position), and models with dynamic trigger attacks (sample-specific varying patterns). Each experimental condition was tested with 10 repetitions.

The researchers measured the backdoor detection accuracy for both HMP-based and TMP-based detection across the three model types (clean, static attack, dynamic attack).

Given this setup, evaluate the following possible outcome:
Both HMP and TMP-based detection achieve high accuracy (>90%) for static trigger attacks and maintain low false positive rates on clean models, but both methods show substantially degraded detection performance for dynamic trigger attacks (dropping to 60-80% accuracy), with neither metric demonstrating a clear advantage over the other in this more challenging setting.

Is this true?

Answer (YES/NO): NO